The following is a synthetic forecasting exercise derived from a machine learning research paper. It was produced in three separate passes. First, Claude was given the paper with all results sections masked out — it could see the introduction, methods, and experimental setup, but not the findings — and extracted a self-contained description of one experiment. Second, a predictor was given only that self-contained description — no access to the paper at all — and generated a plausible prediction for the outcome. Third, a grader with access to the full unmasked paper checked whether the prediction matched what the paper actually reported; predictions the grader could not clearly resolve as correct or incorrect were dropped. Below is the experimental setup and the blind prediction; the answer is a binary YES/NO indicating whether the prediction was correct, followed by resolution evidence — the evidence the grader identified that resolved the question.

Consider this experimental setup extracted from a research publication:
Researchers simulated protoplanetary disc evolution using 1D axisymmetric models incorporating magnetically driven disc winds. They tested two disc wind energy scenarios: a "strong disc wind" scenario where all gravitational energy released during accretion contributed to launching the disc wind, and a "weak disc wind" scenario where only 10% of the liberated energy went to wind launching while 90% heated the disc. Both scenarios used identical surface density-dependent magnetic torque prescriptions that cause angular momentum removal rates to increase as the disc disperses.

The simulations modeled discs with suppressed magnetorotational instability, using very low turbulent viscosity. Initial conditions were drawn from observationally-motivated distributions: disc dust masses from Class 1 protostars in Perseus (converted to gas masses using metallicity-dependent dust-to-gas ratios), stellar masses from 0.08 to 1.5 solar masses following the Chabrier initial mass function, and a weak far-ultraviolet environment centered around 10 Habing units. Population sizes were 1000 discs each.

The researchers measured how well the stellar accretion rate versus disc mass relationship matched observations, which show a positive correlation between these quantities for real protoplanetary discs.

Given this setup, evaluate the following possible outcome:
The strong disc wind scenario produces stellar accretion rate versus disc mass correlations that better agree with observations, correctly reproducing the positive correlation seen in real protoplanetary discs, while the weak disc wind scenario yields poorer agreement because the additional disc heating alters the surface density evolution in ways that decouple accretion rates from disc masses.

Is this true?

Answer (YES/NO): NO